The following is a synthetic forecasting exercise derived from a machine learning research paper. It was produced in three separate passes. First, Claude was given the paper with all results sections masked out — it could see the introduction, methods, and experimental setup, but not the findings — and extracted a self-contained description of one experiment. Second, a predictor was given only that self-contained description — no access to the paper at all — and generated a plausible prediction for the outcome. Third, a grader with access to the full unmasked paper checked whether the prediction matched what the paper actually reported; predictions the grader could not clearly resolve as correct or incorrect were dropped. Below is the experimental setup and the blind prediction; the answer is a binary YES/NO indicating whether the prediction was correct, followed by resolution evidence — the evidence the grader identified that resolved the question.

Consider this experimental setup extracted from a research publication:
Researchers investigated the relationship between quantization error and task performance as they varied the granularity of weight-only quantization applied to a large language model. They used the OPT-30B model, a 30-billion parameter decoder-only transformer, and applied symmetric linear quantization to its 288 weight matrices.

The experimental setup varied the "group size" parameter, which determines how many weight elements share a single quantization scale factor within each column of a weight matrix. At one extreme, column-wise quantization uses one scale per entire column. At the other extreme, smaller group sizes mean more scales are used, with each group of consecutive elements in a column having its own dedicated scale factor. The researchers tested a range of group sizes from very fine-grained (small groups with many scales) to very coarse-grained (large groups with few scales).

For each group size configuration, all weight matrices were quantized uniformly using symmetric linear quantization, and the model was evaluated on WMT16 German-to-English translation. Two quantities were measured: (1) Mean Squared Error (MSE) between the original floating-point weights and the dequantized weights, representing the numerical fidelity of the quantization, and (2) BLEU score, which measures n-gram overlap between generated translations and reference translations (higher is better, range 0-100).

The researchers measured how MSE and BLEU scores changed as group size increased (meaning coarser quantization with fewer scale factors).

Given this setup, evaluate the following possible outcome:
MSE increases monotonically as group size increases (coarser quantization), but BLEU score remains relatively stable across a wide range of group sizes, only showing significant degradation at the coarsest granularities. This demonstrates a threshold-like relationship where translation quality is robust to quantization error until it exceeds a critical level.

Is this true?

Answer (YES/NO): YES